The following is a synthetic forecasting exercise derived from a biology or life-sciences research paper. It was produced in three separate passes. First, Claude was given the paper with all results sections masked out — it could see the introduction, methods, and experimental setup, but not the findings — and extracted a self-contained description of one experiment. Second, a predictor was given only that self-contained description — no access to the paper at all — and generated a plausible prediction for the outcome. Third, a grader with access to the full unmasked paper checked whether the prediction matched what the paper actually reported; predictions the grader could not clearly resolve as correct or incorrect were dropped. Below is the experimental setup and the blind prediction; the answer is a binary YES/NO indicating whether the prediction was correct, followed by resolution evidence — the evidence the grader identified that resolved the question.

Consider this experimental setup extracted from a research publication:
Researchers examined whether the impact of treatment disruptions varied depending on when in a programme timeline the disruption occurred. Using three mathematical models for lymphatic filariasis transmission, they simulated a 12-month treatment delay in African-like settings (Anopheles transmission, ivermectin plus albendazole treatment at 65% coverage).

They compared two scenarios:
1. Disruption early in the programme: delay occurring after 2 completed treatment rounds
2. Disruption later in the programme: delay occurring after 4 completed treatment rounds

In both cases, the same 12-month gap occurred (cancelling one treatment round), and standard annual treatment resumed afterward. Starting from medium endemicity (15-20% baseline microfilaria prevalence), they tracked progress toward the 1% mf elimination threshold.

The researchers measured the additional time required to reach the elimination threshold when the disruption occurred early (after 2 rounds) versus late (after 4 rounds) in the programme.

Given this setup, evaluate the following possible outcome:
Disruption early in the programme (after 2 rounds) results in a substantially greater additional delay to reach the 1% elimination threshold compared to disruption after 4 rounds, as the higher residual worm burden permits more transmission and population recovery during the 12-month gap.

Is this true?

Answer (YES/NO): NO